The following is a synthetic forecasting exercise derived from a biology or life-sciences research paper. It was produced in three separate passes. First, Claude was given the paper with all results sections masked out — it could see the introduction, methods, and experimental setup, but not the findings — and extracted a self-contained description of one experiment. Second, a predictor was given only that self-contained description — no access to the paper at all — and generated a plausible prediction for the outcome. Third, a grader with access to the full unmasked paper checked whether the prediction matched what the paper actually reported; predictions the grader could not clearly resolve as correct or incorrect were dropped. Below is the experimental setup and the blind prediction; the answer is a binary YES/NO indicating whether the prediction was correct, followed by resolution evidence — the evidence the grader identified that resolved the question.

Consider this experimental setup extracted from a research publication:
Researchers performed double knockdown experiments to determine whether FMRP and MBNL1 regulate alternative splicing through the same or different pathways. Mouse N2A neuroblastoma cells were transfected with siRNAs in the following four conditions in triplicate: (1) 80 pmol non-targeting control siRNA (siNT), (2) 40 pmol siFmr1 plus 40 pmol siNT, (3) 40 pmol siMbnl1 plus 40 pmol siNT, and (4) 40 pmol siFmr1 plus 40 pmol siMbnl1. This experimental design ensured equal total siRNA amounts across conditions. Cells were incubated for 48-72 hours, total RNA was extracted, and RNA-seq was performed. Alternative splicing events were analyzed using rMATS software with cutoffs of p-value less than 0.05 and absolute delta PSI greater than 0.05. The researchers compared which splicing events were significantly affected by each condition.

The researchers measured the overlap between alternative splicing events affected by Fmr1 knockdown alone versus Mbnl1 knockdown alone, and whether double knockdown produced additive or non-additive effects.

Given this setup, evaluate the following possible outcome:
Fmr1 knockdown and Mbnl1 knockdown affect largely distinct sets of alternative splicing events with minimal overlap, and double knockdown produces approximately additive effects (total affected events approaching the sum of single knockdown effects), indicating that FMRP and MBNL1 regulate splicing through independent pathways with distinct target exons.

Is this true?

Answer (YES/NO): NO